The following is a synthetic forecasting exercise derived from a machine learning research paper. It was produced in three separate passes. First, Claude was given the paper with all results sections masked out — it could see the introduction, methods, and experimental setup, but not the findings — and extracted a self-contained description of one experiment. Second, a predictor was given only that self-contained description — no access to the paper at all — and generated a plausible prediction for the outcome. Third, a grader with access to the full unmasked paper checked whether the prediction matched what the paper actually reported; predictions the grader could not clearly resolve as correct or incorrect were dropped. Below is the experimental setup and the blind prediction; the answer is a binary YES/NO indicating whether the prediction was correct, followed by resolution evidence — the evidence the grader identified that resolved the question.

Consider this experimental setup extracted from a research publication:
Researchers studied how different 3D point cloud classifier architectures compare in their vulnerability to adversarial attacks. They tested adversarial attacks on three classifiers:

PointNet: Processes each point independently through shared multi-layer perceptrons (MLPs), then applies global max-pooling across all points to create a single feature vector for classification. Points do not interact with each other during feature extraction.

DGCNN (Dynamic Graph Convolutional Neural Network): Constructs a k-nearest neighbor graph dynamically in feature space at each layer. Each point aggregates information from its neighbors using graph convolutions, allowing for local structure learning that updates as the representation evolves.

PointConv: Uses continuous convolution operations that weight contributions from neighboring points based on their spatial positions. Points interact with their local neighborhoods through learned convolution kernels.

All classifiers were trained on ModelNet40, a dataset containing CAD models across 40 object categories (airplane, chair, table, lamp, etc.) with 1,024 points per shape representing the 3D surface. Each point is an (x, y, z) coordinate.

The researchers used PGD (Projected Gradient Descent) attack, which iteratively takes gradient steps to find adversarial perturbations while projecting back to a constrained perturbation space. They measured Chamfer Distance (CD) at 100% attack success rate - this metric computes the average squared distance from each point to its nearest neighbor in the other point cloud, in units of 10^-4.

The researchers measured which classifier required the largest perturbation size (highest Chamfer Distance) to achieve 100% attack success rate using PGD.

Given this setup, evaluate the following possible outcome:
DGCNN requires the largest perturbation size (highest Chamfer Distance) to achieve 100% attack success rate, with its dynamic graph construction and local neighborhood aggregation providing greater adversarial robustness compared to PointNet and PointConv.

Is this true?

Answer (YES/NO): YES